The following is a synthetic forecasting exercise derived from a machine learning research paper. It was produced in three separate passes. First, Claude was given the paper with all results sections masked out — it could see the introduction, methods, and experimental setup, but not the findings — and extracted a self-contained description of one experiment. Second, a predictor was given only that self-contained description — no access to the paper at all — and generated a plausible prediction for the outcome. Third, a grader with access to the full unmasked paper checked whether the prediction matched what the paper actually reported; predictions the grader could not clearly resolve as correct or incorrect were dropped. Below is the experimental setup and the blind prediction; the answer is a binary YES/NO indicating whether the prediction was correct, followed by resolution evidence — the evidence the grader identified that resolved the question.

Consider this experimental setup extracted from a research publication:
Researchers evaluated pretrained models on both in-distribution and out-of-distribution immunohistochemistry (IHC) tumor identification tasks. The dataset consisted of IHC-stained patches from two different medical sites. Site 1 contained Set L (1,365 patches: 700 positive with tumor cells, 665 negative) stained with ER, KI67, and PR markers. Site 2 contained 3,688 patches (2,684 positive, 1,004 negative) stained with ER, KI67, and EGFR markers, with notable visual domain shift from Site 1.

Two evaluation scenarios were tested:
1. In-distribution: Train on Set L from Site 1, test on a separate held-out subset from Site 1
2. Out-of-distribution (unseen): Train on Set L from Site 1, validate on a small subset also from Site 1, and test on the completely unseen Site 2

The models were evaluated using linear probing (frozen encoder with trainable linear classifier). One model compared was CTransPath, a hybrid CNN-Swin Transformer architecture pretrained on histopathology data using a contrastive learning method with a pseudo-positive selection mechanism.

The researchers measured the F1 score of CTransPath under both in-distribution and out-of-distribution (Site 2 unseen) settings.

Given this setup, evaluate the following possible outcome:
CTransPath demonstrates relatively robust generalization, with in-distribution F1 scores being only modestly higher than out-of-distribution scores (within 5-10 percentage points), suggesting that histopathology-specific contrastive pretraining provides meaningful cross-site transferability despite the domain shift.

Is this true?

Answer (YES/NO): NO